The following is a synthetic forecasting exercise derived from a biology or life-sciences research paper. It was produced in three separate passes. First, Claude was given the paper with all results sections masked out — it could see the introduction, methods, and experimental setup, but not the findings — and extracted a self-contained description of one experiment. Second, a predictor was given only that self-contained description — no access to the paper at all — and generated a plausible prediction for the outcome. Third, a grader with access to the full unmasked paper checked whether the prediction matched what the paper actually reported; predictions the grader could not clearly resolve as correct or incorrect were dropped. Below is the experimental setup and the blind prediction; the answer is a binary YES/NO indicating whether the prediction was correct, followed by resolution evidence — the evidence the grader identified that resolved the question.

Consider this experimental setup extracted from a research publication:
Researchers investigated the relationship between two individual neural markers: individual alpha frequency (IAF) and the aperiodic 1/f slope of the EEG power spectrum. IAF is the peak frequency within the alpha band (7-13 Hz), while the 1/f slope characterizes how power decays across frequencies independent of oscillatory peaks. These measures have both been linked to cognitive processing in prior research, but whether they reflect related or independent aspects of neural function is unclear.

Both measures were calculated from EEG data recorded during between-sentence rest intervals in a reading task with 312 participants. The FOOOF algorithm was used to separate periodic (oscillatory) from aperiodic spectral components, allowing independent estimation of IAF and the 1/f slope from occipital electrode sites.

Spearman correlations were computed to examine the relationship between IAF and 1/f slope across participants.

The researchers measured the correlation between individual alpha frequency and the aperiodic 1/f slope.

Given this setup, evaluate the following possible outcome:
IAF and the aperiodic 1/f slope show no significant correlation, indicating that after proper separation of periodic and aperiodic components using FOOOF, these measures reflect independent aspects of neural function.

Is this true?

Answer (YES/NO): NO